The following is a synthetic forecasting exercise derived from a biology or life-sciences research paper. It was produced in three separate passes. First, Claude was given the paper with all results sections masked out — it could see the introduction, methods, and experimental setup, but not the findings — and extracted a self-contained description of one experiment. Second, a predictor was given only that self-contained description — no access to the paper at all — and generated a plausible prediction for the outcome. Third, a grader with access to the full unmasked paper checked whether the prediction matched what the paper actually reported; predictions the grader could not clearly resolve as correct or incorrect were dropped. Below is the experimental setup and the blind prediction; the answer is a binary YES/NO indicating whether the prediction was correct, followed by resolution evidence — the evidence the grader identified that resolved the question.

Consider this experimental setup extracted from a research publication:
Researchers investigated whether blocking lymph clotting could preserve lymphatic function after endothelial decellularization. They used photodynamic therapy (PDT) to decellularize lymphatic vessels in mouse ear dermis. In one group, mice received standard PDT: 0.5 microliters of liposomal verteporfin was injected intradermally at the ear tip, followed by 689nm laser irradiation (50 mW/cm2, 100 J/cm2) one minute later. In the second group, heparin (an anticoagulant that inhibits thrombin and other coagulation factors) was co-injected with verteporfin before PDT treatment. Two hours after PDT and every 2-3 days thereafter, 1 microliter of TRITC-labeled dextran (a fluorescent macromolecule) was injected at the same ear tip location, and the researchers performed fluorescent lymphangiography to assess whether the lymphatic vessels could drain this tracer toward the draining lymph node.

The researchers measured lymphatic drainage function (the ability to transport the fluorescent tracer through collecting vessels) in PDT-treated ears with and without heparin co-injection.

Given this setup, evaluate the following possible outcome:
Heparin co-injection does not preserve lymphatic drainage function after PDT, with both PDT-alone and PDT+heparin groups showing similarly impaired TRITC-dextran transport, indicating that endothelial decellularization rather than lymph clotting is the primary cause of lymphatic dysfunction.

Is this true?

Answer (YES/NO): NO